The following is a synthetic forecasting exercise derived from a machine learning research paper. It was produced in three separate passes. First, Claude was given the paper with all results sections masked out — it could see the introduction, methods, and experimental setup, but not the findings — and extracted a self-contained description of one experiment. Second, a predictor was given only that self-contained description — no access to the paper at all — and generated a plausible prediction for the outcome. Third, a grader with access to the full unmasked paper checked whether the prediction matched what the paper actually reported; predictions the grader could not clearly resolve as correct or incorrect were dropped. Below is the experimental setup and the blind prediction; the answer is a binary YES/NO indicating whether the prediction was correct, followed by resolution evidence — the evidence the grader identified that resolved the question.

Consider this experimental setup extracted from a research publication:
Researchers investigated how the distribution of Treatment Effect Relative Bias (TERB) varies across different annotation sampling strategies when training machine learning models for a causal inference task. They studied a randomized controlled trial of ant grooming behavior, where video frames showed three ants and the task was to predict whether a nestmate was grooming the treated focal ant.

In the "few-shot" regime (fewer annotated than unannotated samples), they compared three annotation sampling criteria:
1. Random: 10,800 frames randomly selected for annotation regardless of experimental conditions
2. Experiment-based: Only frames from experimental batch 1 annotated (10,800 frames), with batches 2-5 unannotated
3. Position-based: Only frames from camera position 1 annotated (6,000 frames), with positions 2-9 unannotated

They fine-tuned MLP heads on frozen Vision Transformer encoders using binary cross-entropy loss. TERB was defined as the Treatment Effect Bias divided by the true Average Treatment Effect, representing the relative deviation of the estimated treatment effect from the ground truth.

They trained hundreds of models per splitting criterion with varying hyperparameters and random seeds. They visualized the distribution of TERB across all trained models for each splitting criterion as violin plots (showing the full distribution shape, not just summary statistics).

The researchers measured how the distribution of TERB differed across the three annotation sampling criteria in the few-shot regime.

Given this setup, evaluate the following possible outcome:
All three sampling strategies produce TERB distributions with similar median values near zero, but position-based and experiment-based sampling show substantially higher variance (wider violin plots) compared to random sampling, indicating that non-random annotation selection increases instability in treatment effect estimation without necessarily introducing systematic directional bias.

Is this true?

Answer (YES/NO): NO